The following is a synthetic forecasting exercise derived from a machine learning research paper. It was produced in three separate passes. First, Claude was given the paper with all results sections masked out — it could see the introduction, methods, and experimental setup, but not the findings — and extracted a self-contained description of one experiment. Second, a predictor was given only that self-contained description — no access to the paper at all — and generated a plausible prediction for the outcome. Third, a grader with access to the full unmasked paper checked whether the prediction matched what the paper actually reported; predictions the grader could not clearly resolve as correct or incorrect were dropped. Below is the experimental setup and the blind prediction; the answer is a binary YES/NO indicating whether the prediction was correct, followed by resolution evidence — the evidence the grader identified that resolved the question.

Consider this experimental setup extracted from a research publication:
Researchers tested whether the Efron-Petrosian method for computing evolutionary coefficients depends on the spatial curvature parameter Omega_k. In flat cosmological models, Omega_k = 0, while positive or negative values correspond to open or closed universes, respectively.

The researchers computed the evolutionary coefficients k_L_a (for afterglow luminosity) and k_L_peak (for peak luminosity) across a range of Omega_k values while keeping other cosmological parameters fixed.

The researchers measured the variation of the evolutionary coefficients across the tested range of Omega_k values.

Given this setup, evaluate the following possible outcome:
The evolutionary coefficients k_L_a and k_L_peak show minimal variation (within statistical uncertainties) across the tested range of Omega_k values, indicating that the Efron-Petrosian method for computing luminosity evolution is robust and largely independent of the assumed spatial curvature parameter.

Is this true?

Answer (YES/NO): YES